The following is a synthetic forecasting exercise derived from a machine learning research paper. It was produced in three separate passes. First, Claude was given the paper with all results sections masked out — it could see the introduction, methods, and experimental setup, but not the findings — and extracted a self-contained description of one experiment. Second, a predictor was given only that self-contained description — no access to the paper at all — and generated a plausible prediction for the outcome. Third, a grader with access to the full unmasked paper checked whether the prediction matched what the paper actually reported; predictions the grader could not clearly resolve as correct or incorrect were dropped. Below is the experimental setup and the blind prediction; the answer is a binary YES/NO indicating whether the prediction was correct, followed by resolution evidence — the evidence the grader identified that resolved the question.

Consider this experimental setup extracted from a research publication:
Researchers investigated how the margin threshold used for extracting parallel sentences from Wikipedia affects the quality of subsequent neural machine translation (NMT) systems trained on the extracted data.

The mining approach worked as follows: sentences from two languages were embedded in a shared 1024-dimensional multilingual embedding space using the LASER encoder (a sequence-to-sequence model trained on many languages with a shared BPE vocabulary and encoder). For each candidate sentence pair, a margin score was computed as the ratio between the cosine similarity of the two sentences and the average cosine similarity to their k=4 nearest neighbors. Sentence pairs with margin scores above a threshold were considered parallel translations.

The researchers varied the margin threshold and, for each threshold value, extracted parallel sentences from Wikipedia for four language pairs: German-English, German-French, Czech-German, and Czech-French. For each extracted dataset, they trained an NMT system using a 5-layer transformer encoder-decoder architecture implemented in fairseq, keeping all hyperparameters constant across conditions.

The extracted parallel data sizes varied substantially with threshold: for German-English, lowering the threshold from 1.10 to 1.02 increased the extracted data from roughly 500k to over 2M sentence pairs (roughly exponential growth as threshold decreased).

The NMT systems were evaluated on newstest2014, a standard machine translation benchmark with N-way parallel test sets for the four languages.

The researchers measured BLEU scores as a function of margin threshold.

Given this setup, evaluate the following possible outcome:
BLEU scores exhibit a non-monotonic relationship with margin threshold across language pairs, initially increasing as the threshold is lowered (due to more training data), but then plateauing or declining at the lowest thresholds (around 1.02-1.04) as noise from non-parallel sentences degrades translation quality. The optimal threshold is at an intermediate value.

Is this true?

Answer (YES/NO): YES